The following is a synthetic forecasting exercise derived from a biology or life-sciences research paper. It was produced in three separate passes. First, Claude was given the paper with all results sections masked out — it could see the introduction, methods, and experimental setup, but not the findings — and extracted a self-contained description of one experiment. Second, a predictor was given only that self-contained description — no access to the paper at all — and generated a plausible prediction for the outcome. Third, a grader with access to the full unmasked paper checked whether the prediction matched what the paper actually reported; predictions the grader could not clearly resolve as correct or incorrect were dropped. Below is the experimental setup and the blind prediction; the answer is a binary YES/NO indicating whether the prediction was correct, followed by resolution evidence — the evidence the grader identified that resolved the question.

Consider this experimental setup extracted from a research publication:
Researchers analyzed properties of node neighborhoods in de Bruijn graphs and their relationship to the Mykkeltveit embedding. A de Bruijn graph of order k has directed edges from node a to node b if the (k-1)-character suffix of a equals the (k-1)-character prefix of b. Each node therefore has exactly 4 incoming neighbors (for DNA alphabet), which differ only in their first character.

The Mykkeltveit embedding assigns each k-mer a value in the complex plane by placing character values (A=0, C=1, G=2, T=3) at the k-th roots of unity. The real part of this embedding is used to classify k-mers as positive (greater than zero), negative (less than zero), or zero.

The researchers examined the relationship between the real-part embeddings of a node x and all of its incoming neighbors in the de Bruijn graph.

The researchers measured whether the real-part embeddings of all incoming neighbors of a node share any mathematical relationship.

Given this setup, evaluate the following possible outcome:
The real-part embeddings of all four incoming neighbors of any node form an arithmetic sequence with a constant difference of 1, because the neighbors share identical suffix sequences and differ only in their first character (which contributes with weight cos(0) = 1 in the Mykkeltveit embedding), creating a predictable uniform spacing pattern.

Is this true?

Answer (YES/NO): NO